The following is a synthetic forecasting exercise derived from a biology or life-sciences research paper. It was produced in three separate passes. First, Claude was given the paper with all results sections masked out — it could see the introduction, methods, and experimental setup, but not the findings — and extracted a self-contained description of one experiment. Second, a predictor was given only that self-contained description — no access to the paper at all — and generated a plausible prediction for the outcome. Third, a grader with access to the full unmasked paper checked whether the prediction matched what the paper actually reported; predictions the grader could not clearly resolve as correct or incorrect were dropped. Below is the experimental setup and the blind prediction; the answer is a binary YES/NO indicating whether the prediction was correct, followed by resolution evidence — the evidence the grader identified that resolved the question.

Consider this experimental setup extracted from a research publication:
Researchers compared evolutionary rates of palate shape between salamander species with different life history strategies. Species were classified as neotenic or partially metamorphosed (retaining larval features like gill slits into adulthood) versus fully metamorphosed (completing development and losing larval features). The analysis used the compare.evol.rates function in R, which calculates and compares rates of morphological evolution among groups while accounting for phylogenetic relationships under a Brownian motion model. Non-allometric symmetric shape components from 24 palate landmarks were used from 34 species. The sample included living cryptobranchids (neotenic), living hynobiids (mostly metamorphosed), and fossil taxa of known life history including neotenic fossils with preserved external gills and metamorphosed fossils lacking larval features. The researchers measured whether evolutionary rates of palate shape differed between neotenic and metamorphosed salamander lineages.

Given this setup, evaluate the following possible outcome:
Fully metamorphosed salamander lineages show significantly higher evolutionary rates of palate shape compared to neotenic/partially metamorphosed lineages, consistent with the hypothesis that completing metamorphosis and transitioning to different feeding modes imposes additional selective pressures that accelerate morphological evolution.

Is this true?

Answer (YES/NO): NO